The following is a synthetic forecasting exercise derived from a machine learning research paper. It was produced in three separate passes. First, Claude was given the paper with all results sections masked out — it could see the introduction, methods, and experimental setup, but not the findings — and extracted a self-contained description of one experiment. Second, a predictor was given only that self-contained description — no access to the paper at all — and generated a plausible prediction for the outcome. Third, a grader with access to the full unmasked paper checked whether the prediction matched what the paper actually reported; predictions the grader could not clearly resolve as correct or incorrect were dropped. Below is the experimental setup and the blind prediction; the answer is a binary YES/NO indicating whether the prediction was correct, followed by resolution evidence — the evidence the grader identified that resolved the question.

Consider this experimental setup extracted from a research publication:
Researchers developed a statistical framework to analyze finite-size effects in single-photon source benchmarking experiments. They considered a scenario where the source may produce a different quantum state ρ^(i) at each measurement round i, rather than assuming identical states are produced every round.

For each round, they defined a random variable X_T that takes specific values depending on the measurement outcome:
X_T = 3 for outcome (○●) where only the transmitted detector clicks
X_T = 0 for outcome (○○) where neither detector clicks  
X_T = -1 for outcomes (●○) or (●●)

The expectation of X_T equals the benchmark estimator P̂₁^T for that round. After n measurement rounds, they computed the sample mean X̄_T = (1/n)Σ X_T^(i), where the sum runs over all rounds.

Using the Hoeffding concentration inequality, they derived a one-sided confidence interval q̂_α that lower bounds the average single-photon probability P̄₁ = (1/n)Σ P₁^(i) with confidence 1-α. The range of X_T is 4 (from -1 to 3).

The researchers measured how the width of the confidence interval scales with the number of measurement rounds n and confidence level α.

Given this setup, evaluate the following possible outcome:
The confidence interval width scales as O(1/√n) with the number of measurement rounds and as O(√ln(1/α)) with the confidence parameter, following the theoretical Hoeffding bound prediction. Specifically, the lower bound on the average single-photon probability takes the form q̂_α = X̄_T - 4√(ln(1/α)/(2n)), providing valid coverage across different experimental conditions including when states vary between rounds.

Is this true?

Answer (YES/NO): NO